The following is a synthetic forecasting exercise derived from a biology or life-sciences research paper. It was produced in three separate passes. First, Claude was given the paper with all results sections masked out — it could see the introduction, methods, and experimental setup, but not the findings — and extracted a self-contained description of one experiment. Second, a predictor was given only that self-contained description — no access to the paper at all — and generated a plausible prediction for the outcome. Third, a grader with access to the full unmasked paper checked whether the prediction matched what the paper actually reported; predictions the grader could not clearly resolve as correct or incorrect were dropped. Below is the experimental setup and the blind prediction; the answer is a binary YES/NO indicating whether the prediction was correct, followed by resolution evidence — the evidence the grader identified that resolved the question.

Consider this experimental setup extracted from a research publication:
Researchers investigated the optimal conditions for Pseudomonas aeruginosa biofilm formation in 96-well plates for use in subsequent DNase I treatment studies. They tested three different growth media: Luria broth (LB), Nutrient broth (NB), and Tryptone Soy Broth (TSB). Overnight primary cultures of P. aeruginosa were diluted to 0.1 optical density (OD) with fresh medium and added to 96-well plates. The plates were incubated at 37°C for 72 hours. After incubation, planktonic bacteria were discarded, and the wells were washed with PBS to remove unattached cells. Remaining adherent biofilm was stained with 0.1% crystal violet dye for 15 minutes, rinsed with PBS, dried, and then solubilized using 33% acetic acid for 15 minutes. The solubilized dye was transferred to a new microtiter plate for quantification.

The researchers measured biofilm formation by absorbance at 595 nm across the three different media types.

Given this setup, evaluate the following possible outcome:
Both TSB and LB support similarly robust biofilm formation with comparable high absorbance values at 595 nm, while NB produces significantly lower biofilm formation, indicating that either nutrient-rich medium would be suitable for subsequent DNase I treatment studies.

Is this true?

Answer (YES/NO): NO